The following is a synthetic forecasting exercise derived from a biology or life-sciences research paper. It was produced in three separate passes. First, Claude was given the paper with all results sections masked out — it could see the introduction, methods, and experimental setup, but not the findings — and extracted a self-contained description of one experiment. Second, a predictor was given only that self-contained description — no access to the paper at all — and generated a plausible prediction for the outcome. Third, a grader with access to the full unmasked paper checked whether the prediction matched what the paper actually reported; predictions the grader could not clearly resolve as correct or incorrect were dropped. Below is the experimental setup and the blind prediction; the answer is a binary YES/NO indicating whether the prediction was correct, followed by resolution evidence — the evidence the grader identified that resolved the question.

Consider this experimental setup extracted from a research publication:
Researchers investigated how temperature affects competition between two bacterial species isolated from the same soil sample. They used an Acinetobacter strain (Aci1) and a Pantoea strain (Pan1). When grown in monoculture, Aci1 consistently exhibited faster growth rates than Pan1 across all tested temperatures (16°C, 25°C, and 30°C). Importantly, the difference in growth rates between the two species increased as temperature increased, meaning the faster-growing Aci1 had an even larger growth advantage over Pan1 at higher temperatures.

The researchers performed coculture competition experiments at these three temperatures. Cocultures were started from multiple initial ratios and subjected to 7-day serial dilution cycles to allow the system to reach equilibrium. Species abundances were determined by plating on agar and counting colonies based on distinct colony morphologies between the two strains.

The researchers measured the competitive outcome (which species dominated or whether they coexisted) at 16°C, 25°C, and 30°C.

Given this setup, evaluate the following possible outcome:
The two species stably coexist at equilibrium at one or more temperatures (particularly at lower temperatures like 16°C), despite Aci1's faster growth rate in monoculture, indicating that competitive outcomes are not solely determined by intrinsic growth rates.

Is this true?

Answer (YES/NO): NO